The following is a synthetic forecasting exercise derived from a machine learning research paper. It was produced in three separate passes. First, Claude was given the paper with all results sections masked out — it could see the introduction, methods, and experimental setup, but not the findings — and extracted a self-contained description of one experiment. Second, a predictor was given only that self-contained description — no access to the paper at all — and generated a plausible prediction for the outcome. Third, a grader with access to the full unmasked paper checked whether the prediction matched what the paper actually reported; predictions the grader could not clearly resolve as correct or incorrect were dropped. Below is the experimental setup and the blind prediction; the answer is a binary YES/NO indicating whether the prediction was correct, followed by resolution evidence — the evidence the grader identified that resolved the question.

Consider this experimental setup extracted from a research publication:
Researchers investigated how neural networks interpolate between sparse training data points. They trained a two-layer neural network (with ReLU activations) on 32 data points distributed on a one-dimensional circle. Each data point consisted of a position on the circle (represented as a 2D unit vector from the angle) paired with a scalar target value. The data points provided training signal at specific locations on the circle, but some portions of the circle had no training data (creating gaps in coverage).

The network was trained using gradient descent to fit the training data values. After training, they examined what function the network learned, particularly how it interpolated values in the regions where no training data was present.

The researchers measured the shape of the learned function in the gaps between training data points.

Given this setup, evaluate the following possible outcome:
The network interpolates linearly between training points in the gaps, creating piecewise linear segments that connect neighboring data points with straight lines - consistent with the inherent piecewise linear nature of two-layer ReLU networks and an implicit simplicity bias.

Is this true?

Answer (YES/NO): NO